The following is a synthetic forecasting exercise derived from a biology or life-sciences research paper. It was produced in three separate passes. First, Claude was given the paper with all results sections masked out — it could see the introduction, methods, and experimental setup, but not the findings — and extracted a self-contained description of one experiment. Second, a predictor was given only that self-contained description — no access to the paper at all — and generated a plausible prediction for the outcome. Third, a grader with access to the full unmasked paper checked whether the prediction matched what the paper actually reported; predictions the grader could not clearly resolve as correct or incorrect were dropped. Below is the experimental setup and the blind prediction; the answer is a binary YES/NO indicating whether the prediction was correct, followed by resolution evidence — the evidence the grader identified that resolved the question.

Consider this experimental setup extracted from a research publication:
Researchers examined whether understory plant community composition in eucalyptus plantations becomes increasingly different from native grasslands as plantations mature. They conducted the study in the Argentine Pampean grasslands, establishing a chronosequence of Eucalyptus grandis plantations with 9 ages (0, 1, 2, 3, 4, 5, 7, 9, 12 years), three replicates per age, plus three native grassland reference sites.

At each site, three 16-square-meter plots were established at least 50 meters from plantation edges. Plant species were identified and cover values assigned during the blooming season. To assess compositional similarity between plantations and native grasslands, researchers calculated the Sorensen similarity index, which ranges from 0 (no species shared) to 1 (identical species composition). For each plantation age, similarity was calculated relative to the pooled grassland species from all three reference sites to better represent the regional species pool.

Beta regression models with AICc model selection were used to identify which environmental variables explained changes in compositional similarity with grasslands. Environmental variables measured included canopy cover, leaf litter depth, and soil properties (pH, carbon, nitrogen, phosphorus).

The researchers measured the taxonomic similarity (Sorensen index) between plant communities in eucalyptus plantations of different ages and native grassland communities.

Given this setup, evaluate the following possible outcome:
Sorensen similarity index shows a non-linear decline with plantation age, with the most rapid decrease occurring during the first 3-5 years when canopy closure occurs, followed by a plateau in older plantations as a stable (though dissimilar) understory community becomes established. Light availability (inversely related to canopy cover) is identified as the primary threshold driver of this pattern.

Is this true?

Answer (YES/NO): NO